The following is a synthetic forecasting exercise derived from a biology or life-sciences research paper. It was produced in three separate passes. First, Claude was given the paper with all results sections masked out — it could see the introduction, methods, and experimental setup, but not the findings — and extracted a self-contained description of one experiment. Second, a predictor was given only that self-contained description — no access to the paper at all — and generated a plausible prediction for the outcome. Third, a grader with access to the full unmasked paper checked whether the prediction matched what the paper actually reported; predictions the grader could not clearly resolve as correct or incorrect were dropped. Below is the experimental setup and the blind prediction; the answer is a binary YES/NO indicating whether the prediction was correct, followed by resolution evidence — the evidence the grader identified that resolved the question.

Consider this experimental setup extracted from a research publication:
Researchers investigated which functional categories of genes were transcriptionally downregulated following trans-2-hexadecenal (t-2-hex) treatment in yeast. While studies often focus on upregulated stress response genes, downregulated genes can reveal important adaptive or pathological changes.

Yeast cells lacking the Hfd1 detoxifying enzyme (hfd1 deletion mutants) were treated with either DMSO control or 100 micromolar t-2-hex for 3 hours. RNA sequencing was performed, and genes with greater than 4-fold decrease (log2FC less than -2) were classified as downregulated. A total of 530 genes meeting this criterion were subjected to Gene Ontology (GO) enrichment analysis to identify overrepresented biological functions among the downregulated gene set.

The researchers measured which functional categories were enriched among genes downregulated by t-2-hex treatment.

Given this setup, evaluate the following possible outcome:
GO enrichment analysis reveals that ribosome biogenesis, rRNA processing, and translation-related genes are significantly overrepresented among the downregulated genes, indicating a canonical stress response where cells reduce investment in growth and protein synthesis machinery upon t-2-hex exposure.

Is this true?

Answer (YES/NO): YES